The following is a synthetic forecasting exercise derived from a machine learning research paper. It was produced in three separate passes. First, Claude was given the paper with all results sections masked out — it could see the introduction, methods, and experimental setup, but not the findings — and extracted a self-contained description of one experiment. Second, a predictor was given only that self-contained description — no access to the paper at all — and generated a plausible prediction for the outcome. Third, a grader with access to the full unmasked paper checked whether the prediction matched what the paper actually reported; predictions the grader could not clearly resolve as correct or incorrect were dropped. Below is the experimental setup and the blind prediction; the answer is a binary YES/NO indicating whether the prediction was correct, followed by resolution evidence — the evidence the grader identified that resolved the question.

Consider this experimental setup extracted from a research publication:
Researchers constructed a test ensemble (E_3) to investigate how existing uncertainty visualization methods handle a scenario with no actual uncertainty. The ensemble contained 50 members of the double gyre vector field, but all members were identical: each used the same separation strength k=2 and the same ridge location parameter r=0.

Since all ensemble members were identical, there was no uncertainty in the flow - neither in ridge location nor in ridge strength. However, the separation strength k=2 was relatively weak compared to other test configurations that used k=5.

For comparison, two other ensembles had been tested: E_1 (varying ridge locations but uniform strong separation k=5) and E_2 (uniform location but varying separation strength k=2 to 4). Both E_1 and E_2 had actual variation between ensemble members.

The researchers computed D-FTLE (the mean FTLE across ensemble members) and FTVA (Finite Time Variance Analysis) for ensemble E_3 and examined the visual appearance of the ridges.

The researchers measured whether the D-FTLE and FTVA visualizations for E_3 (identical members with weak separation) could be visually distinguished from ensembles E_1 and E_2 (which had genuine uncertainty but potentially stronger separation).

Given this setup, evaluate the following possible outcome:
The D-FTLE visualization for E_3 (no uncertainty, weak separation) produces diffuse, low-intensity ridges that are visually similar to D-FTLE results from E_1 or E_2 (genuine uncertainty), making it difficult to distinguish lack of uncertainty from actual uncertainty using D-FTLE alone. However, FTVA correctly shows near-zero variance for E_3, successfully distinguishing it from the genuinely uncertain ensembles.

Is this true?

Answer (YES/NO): NO